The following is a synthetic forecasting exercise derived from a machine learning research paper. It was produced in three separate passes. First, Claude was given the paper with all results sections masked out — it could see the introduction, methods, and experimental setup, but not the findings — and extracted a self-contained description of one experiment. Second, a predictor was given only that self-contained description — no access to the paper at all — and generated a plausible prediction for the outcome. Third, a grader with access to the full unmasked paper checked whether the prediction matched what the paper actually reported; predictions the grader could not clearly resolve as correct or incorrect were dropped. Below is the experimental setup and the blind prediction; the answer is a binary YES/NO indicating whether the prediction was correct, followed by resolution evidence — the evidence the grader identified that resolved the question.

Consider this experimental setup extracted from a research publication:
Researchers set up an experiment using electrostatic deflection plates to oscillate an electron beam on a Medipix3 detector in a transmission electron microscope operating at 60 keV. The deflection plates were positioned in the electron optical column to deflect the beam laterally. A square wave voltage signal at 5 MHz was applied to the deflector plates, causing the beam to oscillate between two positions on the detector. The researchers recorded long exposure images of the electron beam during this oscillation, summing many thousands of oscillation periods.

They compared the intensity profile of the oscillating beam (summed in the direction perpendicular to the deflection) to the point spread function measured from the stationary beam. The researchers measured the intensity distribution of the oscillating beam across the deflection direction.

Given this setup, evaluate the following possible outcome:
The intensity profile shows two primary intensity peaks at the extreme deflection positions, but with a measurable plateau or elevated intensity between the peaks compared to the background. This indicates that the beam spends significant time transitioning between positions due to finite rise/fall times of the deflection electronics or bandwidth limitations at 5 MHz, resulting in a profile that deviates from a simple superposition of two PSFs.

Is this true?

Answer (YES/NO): YES